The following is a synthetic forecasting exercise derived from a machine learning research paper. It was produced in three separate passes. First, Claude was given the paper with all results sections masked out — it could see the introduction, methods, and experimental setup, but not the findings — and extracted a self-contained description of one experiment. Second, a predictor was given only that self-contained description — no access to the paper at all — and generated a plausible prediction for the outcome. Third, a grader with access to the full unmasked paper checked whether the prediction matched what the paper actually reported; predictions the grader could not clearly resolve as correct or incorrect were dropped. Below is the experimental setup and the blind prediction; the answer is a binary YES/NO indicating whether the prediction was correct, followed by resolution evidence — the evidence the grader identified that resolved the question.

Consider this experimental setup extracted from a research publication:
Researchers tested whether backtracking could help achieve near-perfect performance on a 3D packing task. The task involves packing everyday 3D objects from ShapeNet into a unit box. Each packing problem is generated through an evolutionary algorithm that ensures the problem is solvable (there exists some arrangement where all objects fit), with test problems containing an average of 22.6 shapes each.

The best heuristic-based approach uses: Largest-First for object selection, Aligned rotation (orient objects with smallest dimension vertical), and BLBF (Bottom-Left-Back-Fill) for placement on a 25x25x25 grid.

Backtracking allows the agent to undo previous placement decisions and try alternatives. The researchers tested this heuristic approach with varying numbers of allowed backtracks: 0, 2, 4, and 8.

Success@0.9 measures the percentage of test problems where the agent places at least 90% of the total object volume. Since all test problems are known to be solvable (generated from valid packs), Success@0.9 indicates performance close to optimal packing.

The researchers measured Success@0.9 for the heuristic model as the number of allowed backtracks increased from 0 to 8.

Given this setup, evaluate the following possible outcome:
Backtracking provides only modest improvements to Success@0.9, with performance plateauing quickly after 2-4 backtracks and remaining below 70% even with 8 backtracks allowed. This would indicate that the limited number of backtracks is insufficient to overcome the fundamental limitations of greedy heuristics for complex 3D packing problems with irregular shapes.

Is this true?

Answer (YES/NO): NO